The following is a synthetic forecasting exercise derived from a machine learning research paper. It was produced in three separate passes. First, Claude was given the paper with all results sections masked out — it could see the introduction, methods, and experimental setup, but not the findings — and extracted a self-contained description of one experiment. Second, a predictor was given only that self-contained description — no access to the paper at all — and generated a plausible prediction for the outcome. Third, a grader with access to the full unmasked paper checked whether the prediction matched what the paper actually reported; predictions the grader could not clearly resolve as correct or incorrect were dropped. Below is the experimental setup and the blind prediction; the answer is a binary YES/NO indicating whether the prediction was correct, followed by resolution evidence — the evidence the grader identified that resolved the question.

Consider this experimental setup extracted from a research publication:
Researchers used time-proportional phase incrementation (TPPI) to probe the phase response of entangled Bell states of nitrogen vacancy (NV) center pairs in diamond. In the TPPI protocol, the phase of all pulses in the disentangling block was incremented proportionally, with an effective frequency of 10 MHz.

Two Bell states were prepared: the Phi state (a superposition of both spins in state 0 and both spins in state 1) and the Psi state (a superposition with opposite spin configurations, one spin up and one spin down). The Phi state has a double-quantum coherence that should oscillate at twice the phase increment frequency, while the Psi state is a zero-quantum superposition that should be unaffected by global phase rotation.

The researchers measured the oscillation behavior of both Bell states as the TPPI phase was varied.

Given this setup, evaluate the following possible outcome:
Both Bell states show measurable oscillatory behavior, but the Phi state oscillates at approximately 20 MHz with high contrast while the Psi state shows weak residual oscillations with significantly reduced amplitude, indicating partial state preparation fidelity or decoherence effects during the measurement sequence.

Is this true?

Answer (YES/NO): NO